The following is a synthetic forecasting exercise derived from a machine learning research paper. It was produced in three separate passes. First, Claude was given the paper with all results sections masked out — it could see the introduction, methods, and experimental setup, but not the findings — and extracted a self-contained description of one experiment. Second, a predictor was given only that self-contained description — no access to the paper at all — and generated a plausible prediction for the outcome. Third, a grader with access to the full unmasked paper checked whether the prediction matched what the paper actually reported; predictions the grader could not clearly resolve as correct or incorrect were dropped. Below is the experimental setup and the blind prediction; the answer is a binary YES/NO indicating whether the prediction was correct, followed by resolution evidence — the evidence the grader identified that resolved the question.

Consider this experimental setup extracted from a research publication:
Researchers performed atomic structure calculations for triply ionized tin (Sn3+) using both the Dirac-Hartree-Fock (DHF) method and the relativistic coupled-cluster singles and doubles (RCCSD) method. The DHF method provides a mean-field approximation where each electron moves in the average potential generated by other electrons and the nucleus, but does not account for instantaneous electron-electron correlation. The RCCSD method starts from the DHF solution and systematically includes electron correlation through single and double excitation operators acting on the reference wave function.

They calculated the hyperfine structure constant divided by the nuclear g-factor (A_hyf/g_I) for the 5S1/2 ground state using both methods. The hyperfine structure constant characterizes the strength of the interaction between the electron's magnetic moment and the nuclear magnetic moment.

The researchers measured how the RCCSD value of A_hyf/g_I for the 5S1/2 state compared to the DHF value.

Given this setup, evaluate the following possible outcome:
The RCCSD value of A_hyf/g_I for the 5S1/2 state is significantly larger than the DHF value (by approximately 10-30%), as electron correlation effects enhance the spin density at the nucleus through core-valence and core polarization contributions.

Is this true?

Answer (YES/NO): YES